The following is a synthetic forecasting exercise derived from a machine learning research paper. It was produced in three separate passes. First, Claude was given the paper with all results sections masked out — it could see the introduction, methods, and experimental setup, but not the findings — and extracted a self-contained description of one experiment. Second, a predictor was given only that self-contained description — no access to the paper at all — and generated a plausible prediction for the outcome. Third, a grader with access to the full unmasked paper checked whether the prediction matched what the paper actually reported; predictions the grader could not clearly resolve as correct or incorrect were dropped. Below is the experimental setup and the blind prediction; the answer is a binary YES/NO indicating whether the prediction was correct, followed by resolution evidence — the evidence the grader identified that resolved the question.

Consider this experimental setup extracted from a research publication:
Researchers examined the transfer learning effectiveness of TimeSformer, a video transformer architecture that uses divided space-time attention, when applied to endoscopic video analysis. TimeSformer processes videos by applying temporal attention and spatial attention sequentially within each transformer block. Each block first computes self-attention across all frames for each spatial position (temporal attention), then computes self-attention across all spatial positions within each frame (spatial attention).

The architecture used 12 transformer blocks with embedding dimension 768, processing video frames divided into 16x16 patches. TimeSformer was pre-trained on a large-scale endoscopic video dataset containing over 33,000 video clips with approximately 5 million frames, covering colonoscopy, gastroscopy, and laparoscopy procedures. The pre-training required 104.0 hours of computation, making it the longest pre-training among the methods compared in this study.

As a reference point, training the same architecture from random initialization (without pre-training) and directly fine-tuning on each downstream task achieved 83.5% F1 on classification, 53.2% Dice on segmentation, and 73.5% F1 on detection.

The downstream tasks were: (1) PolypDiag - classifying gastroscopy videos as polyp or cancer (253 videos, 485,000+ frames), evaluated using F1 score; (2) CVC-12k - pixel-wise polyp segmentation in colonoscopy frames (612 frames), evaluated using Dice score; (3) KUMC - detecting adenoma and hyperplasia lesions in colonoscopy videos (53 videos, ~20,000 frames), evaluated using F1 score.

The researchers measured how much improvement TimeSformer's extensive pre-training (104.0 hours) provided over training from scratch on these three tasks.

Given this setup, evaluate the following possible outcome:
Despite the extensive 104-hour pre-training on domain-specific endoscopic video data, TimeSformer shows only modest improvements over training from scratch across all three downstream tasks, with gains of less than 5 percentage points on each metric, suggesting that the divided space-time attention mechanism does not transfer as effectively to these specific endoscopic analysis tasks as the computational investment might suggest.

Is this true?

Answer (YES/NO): YES